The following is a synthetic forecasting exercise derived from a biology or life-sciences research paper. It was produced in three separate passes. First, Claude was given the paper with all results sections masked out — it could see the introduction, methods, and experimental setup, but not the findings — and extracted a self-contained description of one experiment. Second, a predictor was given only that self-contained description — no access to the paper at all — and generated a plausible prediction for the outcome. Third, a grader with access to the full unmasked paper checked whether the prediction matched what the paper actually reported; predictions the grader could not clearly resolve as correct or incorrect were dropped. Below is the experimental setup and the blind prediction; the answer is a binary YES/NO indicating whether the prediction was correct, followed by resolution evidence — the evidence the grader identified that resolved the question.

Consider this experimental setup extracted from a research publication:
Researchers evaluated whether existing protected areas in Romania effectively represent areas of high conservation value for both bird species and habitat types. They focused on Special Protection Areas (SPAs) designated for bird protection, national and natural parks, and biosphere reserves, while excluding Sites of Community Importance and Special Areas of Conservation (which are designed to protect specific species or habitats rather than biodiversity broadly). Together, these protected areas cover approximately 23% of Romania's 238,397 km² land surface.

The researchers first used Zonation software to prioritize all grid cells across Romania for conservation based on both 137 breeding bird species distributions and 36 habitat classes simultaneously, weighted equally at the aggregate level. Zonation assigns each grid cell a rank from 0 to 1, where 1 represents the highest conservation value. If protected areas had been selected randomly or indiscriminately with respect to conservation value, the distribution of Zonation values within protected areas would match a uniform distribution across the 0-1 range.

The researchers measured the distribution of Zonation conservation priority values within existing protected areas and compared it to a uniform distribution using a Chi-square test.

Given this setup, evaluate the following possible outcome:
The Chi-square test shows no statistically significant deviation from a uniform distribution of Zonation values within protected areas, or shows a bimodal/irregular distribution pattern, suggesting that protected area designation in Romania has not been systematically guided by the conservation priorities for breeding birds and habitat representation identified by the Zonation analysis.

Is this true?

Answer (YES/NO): NO